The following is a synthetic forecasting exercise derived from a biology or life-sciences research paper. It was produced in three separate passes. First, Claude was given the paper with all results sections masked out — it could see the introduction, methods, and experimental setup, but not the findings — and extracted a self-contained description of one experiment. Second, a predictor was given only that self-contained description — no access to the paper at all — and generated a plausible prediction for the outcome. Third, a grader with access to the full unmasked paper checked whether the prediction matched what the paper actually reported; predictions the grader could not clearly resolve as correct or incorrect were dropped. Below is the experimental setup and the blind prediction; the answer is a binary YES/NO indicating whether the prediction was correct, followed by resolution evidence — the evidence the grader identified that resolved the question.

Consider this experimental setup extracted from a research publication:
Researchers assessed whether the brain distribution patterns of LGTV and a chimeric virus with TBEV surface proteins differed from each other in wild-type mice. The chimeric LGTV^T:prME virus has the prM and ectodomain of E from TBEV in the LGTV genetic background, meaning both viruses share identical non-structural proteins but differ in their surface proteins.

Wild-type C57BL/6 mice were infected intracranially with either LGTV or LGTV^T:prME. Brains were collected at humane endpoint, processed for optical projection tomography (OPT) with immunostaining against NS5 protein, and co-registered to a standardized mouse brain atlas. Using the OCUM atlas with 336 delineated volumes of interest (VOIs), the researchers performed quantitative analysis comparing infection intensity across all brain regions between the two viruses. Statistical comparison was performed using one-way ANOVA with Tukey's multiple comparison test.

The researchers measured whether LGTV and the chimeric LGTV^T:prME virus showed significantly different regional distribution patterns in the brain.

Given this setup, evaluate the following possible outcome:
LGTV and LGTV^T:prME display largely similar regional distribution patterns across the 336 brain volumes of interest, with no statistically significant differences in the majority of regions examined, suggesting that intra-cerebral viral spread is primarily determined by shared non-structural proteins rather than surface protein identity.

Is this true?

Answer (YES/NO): YES